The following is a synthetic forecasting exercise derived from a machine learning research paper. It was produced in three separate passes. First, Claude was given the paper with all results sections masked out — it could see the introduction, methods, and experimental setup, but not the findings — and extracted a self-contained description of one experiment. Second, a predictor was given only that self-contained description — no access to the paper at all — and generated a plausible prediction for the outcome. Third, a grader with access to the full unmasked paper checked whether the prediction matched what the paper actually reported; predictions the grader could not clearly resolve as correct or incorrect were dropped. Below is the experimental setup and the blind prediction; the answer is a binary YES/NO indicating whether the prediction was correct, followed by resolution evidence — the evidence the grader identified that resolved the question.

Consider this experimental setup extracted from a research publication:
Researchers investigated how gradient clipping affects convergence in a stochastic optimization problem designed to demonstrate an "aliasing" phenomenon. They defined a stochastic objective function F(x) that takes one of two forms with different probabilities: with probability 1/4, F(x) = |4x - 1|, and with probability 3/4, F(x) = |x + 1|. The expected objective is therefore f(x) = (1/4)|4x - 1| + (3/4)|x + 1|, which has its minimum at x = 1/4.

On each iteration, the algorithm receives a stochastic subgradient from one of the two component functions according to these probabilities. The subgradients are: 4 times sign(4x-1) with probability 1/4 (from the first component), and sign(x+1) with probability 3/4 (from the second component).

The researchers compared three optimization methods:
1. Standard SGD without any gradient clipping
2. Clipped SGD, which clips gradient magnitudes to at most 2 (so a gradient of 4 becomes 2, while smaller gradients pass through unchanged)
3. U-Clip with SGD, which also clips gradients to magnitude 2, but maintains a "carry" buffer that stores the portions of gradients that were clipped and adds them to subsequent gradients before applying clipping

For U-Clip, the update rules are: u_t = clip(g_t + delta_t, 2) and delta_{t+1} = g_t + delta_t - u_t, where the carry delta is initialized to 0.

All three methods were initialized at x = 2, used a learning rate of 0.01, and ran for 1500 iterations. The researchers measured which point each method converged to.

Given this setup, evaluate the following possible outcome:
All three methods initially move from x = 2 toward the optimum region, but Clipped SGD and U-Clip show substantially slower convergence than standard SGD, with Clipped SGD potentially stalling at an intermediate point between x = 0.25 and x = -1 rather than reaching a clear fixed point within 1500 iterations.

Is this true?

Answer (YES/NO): NO